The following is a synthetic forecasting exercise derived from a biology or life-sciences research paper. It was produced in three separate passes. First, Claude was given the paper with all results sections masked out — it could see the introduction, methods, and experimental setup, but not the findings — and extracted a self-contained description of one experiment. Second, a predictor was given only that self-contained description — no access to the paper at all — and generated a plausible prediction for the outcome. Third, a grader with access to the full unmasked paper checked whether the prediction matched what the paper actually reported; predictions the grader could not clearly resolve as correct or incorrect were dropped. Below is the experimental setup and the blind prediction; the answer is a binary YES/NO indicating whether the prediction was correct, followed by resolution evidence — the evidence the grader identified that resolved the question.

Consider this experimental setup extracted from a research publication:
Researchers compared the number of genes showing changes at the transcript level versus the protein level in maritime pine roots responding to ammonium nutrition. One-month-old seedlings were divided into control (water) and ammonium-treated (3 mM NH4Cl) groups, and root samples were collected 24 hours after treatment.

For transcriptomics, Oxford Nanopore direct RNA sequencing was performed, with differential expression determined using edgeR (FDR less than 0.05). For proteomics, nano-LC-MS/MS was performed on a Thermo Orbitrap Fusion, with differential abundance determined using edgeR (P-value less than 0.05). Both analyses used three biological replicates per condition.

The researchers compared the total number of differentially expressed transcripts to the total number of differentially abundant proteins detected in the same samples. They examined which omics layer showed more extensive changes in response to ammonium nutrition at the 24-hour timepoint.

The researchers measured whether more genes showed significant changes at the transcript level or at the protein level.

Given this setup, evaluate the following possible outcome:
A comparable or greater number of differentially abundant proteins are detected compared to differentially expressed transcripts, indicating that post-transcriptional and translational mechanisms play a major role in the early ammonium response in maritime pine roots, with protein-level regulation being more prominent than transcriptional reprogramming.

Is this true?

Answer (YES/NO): NO